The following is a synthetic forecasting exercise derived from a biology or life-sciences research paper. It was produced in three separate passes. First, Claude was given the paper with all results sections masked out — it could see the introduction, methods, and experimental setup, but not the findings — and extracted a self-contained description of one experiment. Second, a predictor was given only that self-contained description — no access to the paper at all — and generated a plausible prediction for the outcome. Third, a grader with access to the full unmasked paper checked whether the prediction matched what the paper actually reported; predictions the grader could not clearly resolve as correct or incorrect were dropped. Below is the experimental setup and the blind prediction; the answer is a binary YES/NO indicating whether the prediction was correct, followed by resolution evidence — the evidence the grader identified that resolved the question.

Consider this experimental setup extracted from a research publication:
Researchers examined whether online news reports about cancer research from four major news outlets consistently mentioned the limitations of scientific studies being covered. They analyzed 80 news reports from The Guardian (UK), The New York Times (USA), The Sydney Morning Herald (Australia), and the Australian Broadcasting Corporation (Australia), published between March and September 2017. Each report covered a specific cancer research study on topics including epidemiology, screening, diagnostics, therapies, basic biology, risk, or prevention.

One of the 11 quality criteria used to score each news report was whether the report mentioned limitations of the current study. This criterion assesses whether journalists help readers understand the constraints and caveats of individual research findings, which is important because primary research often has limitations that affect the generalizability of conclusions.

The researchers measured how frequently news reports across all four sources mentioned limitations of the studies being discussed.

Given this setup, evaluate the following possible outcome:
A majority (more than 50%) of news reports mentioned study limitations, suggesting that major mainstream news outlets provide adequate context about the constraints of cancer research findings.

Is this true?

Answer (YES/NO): NO